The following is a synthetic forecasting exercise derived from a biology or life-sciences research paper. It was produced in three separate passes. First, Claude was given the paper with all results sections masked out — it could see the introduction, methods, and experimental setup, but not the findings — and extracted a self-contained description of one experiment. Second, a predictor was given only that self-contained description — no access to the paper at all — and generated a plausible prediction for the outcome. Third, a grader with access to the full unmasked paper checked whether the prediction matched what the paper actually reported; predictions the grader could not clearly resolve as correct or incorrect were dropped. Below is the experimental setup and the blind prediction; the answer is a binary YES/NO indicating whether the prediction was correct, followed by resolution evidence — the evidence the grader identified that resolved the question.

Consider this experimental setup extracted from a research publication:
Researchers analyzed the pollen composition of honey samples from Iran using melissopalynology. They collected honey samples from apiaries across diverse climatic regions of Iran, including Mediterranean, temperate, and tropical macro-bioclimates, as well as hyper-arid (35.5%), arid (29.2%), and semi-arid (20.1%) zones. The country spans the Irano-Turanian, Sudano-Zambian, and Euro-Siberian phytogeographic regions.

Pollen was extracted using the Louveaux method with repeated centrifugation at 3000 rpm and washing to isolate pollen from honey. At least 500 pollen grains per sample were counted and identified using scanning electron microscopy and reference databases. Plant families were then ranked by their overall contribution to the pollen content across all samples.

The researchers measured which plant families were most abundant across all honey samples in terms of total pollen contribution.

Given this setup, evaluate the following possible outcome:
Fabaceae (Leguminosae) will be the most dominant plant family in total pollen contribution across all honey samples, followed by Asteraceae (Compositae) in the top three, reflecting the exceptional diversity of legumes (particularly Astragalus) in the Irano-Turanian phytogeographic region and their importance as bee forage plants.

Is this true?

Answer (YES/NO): NO